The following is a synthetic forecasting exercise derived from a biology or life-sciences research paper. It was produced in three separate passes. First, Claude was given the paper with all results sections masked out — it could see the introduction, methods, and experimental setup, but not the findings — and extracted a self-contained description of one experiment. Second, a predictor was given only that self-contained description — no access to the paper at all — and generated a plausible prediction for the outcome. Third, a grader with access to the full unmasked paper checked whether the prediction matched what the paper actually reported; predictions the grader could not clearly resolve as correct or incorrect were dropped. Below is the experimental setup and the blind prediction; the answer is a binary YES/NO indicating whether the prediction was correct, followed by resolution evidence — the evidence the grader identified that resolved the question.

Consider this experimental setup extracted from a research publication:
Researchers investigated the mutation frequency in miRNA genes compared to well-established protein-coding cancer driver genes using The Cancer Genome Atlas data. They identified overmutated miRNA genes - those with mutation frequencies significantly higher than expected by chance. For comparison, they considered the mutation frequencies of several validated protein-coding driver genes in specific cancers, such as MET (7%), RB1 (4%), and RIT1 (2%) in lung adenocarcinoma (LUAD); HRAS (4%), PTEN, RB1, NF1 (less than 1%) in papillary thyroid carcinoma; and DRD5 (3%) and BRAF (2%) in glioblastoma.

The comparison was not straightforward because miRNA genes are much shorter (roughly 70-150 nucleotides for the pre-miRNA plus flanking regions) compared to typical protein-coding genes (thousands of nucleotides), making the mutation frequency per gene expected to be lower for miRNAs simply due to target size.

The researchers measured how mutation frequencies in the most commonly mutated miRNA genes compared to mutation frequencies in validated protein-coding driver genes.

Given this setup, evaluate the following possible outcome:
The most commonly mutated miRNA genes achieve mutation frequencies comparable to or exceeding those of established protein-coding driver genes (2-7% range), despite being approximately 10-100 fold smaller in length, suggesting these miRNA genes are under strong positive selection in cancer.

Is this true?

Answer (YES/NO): YES